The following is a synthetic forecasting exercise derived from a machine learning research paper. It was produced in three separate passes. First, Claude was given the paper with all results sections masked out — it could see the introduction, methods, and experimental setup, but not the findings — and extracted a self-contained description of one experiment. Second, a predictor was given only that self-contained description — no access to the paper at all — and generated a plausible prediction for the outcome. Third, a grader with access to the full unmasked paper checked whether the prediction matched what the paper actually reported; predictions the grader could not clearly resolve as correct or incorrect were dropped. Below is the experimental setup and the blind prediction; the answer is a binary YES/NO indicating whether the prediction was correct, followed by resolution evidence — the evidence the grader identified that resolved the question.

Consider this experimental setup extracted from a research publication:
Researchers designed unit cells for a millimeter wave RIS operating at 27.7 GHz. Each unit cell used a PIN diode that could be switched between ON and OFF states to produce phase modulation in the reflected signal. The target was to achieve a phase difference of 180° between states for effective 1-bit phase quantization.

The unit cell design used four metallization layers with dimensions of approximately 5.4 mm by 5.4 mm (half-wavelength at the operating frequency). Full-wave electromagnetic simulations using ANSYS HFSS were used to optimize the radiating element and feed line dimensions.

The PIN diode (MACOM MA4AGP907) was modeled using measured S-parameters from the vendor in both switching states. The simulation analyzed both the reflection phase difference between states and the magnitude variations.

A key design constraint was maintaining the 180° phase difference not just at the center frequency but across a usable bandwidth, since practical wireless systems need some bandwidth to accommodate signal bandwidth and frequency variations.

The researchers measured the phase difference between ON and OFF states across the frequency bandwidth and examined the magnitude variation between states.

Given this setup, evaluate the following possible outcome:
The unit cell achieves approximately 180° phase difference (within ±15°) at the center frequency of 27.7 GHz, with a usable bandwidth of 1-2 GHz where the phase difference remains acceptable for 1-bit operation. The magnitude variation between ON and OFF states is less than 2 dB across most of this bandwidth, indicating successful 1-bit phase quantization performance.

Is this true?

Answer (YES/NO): NO